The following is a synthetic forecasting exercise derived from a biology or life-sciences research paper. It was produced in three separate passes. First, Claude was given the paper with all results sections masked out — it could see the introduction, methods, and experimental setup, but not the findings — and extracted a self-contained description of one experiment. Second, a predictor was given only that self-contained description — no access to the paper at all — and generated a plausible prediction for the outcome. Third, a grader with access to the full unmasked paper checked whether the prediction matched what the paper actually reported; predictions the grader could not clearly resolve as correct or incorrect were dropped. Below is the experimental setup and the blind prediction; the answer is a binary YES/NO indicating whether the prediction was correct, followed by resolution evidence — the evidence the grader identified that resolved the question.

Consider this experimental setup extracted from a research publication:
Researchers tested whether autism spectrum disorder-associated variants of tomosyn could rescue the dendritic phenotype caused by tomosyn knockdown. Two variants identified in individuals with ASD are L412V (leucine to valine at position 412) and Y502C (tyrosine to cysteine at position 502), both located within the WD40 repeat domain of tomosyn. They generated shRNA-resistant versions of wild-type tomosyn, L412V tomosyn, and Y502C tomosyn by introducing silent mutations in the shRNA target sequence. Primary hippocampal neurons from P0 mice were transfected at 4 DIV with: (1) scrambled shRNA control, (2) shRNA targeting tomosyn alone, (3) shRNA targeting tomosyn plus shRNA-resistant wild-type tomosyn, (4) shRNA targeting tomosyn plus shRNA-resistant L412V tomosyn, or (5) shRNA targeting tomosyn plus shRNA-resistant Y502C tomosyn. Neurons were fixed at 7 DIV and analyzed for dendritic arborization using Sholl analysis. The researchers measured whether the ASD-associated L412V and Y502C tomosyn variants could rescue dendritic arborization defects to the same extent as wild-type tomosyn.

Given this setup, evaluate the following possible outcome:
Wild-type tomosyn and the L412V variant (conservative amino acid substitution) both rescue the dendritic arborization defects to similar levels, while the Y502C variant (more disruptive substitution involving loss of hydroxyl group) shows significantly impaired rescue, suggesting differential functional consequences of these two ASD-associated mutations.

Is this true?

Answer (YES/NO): NO